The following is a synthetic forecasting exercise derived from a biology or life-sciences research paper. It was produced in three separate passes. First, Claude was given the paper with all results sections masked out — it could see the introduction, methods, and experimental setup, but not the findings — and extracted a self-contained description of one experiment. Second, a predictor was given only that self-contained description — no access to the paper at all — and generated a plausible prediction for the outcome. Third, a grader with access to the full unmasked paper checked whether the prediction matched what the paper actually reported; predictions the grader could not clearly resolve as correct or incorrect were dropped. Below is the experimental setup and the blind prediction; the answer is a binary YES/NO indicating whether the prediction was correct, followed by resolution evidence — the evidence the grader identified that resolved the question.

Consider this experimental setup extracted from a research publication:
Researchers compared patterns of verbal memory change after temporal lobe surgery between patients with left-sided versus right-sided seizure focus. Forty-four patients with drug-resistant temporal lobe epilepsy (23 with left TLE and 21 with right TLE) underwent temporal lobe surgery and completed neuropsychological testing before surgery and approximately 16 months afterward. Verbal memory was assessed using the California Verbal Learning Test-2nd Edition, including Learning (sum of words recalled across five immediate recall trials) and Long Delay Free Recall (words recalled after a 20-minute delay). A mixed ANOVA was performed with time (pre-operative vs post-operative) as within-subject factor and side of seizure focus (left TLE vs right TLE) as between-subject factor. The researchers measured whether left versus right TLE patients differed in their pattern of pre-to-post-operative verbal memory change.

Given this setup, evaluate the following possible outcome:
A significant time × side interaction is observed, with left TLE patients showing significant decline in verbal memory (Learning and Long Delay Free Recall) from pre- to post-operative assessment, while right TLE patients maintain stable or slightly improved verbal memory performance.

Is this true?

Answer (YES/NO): NO